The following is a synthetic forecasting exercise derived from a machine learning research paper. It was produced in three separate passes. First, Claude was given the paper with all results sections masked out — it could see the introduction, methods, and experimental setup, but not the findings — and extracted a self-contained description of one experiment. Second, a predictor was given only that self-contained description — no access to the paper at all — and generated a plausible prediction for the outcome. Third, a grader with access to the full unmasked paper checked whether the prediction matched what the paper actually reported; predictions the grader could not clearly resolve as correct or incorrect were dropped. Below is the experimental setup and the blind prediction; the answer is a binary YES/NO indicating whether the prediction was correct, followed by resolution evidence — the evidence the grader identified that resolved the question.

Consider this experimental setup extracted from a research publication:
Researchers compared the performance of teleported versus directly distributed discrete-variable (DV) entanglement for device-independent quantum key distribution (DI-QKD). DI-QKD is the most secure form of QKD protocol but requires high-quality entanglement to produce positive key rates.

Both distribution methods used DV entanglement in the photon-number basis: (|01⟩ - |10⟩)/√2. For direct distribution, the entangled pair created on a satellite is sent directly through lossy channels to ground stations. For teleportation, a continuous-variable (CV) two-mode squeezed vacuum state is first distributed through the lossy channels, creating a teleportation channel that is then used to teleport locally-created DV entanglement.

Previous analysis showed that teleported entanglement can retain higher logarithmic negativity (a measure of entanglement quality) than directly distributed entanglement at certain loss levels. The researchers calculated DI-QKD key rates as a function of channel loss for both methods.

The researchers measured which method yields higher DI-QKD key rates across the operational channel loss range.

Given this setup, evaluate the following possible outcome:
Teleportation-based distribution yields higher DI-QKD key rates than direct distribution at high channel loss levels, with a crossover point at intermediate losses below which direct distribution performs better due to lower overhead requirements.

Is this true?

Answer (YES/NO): NO